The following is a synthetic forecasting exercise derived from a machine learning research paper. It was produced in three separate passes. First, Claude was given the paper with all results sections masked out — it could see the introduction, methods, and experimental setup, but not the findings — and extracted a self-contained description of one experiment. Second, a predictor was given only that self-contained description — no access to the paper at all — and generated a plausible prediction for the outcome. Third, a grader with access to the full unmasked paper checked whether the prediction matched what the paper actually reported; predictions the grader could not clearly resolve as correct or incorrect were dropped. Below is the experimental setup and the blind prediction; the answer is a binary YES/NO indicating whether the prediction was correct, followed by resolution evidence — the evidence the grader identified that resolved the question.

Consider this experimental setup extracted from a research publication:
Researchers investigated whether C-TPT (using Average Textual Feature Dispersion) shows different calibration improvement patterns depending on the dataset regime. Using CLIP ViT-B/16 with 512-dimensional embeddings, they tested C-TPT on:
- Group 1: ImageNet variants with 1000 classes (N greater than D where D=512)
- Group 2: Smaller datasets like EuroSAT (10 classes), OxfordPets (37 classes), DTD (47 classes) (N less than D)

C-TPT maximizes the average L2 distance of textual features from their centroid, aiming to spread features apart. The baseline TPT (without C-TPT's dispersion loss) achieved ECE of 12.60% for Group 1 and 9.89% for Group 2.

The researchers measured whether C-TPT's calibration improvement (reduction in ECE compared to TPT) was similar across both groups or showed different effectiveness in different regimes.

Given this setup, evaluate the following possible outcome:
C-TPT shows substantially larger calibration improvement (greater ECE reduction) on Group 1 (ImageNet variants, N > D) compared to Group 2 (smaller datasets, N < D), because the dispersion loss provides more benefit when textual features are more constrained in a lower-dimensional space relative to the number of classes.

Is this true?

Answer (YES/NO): YES